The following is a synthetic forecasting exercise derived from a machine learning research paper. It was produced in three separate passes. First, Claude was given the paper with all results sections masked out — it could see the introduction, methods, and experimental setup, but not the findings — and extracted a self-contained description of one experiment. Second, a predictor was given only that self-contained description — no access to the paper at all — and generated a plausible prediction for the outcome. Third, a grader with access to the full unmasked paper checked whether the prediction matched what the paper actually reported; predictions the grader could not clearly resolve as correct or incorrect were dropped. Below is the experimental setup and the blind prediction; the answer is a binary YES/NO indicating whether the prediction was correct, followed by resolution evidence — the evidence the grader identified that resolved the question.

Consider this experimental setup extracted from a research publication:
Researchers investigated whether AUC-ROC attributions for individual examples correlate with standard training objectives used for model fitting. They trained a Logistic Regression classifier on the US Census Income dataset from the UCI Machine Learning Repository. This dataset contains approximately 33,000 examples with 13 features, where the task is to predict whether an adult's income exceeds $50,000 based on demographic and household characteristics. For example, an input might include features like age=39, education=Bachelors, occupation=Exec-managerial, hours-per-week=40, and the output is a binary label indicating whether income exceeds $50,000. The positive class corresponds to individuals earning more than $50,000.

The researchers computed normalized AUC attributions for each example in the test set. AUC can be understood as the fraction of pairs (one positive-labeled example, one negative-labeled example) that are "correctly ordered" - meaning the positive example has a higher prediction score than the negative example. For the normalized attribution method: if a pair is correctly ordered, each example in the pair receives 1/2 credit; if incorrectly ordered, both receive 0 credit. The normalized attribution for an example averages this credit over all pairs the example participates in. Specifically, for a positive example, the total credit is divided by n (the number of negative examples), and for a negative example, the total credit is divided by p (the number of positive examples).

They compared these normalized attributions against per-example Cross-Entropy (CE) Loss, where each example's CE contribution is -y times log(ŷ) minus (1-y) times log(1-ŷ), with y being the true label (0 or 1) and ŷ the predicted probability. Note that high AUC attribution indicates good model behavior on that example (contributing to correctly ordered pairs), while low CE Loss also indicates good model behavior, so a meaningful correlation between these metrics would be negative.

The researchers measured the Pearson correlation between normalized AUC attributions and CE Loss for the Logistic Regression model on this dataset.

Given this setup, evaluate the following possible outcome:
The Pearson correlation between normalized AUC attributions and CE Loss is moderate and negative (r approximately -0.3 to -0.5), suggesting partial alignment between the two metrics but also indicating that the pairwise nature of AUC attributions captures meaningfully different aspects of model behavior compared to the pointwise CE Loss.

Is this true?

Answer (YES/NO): NO